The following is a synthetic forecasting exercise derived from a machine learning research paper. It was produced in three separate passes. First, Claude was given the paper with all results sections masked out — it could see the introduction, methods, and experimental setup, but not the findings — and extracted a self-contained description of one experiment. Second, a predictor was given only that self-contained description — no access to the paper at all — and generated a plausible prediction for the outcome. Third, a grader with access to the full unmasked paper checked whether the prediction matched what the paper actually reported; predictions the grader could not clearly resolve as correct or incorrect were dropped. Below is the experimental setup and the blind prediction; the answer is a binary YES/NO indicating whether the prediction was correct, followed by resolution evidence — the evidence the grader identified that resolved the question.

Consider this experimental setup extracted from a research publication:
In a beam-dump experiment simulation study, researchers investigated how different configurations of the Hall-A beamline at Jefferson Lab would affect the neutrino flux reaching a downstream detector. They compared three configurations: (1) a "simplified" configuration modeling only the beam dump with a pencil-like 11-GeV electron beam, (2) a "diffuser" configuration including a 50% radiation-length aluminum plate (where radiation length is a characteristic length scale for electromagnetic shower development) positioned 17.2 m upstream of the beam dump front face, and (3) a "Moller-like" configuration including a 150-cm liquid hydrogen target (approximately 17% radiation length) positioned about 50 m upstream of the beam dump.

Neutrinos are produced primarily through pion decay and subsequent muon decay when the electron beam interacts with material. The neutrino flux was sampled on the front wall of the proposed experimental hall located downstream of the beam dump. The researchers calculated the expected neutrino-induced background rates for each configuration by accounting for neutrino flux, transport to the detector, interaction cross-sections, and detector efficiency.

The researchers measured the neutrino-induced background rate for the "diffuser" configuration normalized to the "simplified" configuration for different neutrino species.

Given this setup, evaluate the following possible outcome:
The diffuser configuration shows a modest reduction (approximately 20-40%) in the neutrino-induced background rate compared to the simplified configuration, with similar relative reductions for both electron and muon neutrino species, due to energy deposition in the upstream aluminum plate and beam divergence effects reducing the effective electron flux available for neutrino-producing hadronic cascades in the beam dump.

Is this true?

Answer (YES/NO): NO